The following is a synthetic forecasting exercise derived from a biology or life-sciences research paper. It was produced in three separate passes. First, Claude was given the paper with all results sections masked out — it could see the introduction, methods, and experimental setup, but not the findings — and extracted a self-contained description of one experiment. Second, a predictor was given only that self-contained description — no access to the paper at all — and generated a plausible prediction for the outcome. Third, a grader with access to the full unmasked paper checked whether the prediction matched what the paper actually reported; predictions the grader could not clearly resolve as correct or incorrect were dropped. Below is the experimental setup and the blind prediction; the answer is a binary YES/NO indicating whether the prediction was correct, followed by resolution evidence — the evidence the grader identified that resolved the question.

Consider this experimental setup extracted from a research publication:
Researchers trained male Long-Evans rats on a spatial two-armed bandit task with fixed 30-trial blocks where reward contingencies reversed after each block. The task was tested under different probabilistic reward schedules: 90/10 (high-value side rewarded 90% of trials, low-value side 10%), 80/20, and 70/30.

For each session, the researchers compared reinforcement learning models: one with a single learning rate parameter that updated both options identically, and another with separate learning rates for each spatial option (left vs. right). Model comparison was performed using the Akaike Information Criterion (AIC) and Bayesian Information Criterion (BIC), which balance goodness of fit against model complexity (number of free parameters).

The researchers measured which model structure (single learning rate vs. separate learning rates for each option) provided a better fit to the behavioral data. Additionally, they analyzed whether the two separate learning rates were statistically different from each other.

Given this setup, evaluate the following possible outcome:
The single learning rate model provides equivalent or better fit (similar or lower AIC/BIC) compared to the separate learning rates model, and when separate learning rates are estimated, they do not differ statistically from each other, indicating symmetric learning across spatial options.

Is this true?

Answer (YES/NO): NO